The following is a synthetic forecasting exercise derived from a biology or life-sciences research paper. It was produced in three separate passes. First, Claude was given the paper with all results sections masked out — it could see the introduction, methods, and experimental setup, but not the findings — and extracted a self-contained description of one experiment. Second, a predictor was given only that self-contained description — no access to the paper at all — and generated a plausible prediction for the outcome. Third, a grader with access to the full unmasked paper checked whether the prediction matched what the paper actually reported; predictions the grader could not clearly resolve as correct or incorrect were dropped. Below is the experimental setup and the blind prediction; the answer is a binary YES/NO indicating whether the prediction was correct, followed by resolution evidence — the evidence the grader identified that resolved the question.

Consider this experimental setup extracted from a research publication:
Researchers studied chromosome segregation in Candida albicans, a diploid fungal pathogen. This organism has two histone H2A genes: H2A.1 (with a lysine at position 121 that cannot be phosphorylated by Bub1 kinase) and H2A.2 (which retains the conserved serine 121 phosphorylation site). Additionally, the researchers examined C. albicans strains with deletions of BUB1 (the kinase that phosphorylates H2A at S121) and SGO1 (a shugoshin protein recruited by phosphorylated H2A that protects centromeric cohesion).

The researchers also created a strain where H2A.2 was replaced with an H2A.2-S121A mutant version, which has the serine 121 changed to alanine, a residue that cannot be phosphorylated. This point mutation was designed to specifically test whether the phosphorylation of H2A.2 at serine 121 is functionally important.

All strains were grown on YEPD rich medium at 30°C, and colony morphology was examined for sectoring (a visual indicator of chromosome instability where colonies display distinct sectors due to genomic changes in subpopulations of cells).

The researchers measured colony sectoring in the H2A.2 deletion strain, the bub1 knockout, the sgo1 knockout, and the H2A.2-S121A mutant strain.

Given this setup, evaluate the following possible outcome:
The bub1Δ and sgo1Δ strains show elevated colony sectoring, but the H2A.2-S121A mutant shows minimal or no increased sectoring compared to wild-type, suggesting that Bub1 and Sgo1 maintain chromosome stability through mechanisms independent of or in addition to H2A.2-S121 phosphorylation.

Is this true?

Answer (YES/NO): NO